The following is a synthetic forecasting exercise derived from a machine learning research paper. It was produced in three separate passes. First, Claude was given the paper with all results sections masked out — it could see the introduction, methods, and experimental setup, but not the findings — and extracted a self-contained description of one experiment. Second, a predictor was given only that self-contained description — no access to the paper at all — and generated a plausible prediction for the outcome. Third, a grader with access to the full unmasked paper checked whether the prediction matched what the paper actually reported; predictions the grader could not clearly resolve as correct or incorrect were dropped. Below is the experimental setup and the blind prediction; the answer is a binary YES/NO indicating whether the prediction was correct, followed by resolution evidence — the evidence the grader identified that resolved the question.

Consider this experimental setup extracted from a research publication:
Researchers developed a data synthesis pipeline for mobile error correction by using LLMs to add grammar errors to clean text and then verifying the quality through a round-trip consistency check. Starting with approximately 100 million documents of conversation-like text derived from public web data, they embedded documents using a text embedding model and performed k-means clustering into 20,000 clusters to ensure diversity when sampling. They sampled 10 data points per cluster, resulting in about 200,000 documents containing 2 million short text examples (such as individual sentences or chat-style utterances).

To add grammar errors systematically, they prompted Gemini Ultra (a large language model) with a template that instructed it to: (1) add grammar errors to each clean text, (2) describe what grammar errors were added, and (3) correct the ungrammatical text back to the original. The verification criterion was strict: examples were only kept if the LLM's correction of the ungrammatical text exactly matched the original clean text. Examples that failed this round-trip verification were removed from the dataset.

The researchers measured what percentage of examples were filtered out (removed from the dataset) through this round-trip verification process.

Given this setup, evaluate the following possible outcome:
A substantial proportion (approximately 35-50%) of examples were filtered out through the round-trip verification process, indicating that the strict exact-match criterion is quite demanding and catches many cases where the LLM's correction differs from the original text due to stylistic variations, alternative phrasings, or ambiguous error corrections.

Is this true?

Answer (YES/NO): YES